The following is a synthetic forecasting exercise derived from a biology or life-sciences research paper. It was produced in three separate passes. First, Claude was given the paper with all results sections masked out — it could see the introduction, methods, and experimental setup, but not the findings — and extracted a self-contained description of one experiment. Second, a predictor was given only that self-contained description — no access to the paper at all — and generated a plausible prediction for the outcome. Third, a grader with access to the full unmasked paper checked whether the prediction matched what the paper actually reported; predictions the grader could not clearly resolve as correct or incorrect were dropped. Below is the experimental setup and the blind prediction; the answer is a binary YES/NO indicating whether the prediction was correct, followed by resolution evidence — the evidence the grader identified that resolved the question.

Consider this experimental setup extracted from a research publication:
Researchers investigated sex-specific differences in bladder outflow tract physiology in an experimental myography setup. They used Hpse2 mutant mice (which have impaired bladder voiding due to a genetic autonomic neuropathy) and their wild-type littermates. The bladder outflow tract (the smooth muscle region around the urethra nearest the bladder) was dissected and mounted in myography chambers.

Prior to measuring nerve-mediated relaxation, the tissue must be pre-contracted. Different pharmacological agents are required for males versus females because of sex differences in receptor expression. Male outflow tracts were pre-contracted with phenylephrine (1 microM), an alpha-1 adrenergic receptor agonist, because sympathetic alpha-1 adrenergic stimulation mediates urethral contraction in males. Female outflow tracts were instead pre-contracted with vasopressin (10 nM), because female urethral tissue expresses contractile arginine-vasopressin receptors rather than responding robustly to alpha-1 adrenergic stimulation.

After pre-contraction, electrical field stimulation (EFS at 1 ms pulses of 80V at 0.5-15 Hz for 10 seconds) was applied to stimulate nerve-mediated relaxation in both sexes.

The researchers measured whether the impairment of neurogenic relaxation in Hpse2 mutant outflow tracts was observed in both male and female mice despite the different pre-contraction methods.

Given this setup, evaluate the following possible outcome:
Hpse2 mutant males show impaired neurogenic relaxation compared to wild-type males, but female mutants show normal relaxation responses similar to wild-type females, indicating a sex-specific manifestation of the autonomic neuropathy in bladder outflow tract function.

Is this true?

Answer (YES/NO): NO